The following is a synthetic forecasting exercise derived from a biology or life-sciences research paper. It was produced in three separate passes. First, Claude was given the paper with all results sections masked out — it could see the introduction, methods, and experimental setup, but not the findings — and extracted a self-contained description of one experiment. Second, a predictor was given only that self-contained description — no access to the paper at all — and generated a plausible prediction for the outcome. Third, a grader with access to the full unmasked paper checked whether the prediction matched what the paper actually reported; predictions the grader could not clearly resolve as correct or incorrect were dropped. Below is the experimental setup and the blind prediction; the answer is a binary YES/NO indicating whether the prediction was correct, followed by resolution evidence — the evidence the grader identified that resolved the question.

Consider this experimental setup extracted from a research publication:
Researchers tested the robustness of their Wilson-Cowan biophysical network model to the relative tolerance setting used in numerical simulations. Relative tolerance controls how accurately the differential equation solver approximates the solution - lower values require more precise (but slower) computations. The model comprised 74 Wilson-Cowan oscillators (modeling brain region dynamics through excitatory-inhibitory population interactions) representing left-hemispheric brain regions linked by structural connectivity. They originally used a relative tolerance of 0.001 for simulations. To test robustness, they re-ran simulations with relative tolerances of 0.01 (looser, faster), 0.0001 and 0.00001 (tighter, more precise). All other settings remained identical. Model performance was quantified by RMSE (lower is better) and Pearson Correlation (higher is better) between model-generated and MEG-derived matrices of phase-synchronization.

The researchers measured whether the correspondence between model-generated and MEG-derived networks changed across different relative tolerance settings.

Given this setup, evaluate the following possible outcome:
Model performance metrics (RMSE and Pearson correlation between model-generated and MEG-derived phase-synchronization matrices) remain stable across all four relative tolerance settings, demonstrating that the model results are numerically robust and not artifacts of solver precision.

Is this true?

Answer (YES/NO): YES